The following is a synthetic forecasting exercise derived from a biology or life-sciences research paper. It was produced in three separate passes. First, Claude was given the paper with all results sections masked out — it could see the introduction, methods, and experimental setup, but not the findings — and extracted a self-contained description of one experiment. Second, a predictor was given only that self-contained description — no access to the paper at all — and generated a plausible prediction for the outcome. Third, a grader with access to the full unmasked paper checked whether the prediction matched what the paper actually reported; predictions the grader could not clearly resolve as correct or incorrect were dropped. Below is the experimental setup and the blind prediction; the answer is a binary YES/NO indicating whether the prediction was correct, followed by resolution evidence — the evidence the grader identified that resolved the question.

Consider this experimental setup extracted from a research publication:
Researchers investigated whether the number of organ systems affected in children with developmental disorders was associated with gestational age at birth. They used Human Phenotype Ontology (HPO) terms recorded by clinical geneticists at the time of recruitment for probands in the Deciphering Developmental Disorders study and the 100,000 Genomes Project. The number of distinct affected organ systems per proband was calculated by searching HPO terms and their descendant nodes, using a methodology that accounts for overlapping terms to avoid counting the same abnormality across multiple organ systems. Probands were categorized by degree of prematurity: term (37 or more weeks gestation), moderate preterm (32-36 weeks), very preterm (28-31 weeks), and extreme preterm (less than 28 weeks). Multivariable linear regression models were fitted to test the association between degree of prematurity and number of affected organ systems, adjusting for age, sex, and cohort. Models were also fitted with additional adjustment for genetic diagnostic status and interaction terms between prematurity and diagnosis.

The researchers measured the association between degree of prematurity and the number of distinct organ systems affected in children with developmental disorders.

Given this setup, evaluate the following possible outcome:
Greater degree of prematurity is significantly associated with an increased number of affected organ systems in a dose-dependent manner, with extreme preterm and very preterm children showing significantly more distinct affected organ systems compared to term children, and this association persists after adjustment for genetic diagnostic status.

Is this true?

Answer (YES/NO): NO